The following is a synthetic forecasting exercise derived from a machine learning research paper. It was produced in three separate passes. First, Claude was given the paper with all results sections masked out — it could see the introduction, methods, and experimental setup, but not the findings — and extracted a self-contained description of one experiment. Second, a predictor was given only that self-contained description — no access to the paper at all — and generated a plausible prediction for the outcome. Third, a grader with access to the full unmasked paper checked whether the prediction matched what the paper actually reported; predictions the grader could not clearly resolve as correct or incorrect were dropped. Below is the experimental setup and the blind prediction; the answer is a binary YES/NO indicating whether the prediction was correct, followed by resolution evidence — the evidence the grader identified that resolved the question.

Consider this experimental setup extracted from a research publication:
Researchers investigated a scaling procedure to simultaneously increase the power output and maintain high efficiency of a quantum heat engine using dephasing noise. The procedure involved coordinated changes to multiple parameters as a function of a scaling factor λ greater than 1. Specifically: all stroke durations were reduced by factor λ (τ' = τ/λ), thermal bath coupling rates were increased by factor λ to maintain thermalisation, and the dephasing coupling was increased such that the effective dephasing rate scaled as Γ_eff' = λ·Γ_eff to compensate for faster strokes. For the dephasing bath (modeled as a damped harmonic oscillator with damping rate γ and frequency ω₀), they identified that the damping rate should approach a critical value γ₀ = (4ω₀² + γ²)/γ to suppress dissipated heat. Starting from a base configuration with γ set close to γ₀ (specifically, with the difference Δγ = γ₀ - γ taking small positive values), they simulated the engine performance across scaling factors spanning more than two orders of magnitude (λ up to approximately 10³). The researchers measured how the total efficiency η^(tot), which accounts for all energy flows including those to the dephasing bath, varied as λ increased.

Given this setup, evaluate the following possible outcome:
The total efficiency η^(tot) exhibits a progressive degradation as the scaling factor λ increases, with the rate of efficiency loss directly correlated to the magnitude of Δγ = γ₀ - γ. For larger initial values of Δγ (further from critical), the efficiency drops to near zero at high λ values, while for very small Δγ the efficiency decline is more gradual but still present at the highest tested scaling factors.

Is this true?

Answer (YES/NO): NO